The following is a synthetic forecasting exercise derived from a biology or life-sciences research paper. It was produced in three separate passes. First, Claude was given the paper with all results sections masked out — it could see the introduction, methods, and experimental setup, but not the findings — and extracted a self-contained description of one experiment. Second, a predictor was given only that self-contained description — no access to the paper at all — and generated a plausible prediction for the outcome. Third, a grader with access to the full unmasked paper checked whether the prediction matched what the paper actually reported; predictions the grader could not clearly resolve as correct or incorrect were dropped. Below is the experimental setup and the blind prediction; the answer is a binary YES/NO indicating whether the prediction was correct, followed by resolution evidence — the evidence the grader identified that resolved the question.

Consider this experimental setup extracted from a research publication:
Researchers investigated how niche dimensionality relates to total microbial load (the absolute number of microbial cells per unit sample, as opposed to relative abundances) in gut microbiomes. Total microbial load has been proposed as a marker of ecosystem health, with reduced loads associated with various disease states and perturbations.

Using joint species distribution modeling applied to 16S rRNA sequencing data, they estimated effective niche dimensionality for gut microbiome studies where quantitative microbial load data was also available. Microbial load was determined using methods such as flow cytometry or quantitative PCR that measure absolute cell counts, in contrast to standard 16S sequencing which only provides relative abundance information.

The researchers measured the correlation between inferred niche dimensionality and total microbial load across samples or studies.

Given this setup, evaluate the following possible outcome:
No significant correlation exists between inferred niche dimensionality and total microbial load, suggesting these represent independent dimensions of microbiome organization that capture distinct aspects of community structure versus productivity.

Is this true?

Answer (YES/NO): NO